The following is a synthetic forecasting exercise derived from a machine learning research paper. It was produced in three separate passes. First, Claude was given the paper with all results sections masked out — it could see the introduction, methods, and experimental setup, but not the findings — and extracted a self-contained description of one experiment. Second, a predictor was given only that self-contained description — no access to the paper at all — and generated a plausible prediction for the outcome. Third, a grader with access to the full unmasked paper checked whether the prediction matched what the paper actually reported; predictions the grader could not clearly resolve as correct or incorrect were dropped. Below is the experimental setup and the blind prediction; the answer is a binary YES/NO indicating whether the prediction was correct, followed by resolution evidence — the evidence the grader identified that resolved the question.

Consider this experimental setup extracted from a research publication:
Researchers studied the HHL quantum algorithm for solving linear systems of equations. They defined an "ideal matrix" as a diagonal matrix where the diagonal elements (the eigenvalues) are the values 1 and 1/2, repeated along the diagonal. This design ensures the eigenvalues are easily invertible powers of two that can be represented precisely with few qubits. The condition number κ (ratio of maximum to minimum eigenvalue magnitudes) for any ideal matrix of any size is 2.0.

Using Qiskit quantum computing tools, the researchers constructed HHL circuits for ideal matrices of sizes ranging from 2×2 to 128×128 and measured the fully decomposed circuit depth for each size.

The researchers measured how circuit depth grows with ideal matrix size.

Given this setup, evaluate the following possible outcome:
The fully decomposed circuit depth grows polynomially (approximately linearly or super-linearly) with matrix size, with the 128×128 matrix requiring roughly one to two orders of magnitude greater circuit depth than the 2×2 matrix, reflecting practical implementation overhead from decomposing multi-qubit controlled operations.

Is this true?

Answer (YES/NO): NO